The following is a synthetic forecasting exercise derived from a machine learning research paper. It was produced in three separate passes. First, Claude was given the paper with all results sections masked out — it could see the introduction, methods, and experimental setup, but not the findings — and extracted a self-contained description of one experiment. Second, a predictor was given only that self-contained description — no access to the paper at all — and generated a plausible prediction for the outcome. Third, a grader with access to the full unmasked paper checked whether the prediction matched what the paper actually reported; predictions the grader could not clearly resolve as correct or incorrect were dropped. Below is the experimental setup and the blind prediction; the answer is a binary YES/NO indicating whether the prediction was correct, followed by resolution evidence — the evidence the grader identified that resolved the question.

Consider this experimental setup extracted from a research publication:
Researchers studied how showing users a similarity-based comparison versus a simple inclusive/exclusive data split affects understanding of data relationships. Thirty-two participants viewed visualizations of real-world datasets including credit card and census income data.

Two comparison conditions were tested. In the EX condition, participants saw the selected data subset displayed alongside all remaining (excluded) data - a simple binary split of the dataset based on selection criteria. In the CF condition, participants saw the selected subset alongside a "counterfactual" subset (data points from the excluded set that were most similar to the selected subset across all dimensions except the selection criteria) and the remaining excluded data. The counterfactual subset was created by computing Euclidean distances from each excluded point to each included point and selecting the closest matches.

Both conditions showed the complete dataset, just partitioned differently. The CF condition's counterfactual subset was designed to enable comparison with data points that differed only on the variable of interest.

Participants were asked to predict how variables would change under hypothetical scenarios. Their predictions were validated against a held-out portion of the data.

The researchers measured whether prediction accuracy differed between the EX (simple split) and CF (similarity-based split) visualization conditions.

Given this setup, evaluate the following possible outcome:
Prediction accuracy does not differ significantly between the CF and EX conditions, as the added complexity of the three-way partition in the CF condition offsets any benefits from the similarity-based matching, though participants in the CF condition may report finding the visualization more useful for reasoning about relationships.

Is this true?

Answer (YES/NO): YES